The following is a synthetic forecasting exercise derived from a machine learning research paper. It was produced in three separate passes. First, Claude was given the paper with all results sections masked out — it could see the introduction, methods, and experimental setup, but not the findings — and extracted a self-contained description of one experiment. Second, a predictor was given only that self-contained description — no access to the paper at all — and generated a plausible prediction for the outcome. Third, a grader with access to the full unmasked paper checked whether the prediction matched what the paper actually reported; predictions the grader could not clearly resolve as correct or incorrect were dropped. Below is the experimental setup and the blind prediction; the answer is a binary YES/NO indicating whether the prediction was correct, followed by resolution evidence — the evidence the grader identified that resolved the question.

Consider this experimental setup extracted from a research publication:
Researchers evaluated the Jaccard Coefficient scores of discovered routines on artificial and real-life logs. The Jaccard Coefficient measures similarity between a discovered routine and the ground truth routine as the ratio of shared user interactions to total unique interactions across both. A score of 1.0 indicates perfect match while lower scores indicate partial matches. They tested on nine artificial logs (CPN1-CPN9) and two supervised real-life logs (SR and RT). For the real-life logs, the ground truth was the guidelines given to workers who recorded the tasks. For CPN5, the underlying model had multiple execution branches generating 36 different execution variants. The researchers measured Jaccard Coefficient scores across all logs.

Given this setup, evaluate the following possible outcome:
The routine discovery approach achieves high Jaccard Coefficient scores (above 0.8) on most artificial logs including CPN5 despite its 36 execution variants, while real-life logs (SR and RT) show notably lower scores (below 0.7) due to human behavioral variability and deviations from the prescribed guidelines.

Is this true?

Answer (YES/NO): NO